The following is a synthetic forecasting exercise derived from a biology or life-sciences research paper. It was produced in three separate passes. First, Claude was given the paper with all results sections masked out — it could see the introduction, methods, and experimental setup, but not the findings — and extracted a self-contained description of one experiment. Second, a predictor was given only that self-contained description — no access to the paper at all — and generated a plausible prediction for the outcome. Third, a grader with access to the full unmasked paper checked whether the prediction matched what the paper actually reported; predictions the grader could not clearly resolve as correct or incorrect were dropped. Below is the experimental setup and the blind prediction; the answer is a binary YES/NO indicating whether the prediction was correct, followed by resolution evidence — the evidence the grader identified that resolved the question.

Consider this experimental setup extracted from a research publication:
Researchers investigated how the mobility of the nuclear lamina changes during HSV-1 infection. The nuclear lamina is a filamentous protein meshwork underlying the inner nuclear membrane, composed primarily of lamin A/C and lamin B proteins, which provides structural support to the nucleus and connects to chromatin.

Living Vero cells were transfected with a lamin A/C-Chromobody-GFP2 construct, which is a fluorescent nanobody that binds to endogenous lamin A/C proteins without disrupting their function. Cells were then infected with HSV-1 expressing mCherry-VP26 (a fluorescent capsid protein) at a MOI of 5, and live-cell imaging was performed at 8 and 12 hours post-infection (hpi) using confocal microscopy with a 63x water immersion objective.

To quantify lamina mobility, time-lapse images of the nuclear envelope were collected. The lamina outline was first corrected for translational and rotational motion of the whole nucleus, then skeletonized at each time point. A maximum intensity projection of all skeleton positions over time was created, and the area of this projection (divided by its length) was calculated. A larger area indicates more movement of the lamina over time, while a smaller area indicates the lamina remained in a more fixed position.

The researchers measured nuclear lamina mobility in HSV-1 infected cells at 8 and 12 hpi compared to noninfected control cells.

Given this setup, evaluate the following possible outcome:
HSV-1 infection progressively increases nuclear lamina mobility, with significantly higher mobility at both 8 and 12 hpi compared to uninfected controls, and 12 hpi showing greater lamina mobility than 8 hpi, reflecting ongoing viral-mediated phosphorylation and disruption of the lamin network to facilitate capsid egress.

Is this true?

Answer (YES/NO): NO